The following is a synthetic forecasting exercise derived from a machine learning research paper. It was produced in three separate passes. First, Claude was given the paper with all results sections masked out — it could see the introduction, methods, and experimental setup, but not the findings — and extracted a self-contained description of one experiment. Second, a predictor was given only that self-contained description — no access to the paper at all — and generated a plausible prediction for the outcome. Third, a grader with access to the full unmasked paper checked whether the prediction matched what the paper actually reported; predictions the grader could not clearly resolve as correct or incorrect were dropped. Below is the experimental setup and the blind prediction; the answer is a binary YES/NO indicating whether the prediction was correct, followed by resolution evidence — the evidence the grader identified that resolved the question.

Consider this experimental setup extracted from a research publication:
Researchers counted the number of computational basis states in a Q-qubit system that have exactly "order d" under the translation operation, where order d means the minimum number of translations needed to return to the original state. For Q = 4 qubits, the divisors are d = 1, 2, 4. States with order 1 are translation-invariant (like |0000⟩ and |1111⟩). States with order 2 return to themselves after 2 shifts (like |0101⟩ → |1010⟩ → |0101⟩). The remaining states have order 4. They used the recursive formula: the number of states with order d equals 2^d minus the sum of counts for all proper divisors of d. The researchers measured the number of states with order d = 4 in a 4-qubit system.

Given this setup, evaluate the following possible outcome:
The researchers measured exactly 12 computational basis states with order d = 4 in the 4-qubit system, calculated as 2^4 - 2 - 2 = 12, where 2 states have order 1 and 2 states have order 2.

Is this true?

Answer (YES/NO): YES